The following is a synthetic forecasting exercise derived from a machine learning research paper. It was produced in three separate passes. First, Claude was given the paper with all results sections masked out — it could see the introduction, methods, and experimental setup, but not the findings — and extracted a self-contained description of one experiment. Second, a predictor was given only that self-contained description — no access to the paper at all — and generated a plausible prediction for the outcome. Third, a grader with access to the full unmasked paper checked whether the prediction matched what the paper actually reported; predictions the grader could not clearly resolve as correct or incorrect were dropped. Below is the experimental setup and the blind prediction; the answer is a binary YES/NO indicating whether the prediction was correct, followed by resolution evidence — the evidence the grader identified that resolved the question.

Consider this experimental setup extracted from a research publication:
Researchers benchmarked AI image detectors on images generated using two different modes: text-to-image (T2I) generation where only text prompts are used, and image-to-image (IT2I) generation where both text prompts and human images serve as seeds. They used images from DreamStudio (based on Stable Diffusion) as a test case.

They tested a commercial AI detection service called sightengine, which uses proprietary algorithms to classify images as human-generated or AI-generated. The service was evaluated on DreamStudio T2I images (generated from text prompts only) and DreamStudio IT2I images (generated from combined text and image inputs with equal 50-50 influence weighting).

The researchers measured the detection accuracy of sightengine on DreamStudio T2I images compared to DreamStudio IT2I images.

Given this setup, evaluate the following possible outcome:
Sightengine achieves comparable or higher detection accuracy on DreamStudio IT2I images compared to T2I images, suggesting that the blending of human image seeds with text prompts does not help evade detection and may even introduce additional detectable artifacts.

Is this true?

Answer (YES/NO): NO